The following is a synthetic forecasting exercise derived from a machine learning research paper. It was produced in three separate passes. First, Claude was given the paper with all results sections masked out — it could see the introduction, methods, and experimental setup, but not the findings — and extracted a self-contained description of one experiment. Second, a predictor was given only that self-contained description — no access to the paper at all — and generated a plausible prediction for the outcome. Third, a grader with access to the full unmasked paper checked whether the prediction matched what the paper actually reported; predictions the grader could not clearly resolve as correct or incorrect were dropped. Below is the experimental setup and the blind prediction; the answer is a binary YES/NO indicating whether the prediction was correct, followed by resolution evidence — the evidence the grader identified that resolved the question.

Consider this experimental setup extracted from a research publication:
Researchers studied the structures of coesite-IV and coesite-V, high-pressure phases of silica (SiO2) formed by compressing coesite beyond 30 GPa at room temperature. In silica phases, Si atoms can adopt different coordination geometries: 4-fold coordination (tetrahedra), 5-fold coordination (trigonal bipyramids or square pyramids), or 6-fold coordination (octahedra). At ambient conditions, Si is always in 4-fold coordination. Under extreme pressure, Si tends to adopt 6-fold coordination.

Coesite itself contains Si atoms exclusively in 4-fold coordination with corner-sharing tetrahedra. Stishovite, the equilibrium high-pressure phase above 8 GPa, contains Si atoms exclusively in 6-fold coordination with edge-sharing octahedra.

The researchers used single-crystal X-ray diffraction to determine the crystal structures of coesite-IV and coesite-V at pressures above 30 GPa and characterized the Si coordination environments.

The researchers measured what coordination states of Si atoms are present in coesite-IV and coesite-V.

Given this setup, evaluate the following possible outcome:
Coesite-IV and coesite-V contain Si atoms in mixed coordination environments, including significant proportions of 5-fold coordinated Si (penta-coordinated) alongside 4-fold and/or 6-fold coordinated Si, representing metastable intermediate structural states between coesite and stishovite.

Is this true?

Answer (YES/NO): YES